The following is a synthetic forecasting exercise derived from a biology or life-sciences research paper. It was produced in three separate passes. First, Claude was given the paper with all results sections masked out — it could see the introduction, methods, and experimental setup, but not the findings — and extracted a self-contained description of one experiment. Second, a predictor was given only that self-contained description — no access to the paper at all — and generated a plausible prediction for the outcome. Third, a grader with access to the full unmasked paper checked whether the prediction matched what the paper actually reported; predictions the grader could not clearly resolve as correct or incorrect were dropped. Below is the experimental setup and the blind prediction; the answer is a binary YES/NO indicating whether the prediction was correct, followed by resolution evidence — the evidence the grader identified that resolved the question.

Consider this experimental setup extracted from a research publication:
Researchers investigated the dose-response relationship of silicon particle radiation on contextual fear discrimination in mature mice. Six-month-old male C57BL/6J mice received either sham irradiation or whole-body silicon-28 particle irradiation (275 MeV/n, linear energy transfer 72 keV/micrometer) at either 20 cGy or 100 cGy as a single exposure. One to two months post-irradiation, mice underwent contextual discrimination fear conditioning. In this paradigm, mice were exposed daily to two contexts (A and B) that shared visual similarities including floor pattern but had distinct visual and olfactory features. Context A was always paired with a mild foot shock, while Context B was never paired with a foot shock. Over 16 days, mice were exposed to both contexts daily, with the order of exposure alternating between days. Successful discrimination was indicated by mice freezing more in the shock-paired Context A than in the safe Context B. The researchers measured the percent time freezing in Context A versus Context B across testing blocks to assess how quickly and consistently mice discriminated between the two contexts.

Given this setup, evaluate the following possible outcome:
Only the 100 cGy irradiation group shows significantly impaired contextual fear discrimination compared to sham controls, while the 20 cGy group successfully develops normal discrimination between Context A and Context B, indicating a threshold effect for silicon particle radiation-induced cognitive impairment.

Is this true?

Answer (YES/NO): NO